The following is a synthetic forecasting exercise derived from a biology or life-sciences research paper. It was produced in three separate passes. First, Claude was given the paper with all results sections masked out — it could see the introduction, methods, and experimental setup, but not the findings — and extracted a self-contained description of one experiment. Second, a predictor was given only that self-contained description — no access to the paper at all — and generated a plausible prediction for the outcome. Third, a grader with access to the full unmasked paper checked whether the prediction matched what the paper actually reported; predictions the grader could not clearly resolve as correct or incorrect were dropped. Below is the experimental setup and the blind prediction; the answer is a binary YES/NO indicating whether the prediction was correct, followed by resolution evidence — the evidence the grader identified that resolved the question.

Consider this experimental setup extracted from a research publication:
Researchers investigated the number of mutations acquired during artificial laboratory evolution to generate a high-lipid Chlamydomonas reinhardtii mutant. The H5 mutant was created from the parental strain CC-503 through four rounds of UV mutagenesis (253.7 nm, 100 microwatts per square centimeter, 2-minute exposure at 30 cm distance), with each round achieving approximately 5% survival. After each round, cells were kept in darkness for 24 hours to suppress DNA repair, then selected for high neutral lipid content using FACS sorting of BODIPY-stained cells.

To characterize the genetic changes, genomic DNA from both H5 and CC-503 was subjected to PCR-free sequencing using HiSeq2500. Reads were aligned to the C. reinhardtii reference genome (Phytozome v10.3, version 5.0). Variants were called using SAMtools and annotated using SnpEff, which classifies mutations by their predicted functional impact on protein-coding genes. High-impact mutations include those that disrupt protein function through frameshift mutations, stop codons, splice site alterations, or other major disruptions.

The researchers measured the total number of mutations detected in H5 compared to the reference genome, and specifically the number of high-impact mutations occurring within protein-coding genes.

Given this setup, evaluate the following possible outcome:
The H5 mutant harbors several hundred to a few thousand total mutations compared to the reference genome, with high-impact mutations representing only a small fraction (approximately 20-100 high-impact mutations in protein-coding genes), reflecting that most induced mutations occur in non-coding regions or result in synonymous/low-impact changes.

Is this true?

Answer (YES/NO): NO